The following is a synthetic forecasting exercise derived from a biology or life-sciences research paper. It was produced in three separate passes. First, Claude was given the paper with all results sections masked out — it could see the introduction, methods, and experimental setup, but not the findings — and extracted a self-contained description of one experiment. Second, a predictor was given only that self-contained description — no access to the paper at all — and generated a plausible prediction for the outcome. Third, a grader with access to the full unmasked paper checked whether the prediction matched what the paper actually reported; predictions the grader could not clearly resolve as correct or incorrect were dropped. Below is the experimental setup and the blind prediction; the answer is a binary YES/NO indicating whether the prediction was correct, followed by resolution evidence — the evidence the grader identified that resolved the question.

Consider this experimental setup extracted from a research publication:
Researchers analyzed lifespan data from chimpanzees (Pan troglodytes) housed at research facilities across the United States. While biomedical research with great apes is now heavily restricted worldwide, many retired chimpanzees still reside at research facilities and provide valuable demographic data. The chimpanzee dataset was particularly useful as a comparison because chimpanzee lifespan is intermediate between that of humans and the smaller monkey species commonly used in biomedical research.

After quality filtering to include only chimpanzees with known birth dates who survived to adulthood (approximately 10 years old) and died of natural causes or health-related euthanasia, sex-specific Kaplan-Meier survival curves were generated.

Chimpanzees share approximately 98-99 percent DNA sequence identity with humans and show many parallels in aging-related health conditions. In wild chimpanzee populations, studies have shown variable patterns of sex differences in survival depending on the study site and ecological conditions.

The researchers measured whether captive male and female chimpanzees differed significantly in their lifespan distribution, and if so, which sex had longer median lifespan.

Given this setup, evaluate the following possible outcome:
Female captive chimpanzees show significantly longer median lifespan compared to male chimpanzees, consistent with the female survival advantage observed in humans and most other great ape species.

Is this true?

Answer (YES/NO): YES